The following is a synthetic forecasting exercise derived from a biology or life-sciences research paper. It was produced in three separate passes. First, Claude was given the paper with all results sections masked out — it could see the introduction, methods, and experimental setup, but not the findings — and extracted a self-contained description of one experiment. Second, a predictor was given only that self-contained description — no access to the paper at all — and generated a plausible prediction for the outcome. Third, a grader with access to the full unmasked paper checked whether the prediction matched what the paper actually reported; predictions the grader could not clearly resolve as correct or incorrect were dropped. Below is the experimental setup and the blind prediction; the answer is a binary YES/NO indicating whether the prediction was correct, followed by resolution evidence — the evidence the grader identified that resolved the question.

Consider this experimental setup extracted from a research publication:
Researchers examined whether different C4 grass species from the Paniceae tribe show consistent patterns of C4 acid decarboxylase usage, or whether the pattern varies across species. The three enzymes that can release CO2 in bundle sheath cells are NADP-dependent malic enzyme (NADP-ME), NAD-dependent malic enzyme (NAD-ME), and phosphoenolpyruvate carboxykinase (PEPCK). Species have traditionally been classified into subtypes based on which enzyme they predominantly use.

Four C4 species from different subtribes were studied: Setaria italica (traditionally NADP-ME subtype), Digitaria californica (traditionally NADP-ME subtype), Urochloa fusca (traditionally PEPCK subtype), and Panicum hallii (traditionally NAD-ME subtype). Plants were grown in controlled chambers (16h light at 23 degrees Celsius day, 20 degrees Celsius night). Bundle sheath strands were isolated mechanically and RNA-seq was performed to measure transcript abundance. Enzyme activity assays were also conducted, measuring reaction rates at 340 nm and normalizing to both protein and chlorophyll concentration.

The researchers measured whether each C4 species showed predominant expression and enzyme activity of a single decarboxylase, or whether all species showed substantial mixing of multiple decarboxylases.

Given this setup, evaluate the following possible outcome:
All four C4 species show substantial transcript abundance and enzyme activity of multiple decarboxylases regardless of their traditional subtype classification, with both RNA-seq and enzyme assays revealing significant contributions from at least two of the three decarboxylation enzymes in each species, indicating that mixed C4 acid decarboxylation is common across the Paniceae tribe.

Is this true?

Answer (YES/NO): NO